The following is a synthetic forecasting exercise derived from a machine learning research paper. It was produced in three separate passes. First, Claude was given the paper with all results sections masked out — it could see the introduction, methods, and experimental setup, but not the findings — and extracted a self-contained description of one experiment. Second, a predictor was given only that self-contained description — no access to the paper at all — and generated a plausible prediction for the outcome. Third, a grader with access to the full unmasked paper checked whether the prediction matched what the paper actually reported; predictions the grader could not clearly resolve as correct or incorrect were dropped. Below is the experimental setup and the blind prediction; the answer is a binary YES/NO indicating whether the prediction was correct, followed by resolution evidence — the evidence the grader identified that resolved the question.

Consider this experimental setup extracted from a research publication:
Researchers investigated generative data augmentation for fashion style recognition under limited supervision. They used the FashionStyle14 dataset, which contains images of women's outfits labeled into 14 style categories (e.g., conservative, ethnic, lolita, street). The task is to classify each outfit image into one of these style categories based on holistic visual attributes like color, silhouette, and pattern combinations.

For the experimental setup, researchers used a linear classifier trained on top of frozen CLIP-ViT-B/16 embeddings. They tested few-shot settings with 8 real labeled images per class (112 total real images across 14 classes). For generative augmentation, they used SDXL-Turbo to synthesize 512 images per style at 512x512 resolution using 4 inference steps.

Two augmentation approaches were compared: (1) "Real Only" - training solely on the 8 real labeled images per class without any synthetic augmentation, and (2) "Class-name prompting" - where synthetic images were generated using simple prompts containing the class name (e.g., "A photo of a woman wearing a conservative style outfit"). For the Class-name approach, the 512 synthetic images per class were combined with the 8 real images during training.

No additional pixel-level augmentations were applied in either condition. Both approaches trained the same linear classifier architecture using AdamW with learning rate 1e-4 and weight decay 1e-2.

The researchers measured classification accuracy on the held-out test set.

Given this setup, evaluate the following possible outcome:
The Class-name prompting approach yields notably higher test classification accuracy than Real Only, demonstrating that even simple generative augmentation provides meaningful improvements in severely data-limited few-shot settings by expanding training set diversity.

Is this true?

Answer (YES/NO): NO